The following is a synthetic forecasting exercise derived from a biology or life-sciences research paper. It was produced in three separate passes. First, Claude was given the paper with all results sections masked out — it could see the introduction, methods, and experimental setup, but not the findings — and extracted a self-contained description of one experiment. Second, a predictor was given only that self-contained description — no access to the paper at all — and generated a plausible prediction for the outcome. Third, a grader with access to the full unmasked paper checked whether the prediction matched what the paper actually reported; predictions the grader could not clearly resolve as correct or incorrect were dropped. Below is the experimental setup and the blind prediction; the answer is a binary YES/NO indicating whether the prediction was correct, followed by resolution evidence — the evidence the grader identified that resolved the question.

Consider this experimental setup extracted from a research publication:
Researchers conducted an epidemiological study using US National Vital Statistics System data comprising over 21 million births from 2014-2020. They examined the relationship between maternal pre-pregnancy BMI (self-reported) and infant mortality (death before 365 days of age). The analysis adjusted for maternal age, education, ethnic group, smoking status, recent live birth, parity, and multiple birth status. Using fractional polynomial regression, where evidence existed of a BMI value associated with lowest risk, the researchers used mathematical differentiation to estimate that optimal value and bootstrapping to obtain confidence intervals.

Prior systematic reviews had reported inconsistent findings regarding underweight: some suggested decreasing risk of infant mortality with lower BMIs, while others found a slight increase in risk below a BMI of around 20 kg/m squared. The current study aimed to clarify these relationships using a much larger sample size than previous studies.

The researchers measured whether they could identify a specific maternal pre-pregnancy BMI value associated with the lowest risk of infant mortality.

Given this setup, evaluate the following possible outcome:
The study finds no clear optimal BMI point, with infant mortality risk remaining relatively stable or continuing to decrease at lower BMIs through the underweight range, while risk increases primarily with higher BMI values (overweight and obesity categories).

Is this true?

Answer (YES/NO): NO